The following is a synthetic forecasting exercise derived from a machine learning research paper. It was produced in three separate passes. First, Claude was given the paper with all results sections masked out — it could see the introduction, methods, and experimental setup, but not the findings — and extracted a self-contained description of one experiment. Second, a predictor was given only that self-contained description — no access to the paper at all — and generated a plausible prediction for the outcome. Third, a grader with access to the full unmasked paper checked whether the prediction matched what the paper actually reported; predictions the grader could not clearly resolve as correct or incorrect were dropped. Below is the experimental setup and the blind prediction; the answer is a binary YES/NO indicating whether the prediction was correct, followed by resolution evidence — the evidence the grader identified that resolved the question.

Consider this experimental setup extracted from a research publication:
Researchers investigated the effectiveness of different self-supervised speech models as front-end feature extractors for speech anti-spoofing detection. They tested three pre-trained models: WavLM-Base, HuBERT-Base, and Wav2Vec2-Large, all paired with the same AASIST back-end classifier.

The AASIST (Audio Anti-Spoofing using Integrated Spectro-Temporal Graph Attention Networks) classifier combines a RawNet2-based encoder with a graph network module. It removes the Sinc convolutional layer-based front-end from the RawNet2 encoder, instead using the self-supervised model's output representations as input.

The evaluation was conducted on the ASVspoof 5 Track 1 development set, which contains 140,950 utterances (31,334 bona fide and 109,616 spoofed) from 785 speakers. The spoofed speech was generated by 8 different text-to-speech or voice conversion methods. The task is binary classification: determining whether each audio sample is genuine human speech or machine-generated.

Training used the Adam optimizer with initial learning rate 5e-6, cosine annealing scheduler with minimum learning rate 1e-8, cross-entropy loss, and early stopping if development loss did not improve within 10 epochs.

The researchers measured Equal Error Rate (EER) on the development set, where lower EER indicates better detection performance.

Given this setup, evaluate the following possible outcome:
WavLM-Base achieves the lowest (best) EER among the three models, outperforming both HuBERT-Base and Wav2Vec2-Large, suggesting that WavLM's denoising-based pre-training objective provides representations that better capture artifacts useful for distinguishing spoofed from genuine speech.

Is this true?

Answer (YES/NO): NO